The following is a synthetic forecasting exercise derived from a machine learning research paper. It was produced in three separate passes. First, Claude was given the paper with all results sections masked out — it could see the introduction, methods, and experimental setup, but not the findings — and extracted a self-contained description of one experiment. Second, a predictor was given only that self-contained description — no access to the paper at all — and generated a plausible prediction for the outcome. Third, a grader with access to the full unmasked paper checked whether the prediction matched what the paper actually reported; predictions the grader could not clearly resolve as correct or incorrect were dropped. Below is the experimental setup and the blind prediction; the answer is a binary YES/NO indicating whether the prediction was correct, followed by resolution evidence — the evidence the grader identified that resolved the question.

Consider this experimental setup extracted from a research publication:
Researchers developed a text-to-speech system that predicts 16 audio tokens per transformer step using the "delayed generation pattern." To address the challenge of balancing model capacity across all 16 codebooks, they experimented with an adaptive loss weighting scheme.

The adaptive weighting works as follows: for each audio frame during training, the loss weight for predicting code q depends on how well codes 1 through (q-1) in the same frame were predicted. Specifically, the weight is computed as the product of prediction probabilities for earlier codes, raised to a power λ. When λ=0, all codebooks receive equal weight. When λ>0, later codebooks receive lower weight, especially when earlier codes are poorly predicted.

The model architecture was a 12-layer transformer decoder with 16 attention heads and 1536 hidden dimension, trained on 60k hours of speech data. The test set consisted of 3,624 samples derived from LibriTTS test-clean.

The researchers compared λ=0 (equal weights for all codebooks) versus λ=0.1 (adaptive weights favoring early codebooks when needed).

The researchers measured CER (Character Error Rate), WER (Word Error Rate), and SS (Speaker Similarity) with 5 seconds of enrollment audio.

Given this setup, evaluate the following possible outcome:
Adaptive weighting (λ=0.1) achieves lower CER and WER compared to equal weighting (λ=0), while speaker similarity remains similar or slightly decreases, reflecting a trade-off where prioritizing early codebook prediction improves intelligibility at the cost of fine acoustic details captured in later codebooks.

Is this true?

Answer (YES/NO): YES